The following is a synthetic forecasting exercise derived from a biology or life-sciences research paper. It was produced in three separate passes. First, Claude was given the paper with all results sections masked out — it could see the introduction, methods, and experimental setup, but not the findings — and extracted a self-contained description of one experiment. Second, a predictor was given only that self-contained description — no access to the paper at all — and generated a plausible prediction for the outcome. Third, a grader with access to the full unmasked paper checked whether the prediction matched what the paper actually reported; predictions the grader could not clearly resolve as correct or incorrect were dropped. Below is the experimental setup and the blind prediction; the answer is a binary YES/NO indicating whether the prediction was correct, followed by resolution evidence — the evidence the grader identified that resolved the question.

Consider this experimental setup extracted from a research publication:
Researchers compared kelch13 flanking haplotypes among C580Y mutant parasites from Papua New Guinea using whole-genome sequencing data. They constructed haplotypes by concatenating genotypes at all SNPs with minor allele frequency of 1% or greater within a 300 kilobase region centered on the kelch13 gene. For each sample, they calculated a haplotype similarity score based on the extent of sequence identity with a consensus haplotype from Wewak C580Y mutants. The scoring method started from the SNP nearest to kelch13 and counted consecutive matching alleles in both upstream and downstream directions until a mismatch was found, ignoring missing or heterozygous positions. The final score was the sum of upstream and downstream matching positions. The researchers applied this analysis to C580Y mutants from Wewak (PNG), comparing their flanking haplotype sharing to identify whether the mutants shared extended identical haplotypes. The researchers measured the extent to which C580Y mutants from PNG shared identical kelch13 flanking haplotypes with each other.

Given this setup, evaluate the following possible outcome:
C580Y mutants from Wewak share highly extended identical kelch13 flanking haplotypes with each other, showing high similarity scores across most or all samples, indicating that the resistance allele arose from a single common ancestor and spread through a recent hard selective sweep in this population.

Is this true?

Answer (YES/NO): NO